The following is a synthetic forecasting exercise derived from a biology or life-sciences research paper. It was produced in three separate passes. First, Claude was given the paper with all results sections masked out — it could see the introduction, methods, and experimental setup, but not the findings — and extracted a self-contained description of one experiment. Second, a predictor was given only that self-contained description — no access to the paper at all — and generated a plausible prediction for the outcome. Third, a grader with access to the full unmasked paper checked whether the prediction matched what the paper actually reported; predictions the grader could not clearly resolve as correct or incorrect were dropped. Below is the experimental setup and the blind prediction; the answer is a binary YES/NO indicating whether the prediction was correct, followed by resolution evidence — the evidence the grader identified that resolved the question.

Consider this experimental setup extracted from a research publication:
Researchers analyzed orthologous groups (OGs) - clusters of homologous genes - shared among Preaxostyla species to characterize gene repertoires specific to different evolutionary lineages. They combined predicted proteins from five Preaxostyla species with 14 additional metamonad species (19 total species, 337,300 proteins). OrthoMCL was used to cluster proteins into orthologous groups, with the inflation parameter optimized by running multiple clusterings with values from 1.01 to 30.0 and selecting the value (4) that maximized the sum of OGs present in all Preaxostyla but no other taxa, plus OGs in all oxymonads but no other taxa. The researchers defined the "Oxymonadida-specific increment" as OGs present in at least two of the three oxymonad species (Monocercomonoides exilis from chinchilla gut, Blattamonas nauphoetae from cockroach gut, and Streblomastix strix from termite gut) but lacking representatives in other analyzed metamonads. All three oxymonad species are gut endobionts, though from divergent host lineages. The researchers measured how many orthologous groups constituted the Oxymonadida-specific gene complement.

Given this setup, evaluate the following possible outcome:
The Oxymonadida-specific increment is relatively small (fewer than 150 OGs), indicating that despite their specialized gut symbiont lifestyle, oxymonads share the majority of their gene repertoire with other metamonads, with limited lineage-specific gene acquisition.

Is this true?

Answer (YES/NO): NO